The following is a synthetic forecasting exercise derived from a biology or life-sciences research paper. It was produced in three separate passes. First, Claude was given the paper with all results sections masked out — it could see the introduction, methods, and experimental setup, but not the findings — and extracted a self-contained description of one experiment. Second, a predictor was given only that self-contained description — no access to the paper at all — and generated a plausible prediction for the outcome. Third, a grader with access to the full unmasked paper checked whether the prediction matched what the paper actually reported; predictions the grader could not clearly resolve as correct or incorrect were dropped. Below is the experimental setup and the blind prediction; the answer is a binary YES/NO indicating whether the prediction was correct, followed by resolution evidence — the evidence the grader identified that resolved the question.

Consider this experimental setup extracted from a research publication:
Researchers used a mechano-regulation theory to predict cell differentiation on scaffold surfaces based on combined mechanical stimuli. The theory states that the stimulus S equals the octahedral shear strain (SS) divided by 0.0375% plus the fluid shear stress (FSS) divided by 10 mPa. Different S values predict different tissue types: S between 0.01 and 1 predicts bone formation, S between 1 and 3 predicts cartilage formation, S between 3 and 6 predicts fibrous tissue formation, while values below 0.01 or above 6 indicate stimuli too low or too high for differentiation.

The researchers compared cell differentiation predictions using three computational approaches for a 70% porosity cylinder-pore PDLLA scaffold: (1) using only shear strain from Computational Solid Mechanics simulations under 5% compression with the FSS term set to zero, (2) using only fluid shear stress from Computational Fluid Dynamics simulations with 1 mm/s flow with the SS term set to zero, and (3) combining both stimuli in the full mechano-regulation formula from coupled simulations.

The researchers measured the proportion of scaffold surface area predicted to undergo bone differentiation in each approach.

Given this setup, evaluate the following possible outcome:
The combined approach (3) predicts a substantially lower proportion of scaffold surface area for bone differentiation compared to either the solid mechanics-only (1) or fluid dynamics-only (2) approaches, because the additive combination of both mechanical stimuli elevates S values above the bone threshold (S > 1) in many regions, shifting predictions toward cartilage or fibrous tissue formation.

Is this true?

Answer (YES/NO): NO